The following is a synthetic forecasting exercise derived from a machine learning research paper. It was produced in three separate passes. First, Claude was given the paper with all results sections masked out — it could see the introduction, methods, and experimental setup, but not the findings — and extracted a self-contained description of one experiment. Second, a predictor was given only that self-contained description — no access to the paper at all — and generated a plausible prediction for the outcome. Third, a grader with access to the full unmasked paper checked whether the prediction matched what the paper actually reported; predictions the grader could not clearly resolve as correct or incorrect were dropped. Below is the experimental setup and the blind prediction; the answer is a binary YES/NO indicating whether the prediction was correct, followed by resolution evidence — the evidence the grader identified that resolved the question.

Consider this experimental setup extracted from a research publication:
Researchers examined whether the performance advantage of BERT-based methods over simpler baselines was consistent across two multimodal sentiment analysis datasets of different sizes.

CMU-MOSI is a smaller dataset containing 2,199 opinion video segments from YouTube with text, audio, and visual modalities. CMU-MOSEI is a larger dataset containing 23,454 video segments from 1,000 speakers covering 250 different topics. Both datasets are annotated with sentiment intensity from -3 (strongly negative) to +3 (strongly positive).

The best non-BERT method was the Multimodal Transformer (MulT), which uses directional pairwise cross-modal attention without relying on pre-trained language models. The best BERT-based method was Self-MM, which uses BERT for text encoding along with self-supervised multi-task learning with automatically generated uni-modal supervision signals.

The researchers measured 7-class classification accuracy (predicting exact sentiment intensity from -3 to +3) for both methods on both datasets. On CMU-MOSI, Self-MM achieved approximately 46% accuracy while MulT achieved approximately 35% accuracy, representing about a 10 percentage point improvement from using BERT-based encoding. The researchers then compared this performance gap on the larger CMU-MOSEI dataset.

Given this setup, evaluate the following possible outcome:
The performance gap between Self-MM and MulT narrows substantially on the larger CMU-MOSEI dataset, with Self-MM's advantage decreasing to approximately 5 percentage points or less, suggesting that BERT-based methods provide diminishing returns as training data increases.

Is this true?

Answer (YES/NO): YES